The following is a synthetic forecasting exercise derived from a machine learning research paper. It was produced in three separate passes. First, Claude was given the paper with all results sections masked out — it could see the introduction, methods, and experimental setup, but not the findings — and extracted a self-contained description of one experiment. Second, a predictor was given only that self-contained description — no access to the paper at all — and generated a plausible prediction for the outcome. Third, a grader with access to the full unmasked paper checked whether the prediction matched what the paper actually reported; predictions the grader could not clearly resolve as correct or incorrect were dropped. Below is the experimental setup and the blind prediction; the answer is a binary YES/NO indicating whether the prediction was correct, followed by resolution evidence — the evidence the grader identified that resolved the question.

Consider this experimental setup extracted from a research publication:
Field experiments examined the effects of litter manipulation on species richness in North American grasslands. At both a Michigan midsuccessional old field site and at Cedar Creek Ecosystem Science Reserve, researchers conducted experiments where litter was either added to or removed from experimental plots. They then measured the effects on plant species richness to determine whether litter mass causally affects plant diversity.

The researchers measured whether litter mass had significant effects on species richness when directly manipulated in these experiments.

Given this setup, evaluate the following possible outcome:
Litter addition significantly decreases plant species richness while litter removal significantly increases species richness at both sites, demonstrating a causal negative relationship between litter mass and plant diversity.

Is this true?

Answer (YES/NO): YES